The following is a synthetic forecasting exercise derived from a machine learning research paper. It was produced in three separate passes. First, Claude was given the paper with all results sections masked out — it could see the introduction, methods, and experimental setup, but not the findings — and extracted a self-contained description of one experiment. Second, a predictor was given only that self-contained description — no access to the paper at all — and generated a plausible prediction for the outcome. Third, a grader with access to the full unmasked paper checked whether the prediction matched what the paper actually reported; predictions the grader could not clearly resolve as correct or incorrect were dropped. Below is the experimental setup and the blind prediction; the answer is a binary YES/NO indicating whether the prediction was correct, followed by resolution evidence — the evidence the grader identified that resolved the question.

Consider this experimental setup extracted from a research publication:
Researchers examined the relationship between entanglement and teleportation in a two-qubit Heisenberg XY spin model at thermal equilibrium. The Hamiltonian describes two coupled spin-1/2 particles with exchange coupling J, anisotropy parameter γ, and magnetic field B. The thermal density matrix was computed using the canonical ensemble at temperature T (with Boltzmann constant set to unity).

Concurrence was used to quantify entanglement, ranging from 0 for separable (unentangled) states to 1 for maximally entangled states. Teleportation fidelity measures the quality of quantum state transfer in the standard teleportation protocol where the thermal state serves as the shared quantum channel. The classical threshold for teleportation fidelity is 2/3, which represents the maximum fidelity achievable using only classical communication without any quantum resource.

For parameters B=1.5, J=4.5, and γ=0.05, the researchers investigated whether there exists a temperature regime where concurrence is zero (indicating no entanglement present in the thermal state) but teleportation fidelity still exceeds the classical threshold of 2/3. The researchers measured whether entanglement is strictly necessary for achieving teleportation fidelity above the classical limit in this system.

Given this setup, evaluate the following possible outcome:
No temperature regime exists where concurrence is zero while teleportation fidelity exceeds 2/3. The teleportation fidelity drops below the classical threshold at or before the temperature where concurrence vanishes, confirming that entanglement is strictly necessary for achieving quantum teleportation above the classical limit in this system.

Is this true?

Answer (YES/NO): NO